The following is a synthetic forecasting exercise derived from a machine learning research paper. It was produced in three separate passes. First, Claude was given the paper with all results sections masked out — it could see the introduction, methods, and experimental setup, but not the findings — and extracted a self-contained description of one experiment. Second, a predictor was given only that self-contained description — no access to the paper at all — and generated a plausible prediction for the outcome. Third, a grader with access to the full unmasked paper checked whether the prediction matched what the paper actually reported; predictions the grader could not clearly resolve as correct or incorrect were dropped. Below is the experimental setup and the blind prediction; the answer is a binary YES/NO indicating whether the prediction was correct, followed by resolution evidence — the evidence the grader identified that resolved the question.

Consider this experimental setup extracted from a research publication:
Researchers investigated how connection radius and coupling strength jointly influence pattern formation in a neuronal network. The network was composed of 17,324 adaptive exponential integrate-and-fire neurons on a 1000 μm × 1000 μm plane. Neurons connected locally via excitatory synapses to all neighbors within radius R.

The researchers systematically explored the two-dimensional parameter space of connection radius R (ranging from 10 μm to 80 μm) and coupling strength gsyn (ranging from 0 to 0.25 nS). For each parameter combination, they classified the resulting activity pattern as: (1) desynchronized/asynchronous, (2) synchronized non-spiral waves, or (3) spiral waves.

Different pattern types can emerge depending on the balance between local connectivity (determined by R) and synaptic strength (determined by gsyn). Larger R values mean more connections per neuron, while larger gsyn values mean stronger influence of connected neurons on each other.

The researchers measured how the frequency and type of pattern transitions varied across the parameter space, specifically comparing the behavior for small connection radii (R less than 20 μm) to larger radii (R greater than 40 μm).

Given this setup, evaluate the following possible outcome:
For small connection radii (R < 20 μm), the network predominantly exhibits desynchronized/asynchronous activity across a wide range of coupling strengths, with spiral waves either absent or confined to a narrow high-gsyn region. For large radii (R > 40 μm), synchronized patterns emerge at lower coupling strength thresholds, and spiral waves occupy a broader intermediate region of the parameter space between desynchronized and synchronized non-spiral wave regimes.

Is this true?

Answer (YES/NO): YES